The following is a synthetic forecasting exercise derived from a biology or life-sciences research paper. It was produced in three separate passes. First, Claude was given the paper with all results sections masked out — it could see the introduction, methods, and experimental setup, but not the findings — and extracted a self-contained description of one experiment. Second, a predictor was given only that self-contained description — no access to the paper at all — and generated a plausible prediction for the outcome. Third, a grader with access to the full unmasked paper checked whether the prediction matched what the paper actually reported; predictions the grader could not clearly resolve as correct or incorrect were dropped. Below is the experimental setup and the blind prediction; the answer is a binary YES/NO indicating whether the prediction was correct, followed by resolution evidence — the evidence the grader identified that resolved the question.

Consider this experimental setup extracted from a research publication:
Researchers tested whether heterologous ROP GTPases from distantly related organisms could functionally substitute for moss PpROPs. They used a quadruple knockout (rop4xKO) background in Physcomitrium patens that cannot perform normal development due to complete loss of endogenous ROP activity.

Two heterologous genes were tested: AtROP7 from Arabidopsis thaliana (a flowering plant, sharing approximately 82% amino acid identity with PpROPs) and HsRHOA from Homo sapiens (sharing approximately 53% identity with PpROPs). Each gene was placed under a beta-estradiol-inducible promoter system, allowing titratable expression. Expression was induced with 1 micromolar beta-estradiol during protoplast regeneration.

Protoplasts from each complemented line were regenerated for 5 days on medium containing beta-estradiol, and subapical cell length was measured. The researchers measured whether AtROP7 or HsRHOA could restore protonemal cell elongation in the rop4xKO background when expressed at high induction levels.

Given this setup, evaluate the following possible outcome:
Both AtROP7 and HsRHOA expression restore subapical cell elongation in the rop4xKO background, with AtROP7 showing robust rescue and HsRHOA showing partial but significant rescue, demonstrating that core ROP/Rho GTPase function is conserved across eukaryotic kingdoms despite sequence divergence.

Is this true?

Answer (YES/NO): NO